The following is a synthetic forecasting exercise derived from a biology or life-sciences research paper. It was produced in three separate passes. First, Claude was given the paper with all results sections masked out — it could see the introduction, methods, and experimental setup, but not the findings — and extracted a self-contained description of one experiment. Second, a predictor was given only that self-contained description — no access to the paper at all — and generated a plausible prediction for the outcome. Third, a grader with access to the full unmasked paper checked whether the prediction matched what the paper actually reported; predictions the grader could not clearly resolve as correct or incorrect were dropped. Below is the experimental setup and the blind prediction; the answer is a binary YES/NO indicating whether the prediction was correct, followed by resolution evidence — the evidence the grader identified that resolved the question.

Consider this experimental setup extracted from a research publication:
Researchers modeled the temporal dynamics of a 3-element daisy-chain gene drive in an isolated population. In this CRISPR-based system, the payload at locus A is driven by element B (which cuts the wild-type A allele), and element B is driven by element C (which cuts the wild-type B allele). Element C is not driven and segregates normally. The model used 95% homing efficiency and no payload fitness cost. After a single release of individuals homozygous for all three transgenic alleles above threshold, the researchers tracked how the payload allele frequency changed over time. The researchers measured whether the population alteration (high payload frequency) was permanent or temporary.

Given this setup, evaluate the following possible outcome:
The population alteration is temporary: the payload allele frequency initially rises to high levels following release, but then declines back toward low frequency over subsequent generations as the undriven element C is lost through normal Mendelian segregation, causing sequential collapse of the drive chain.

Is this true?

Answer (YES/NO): NO